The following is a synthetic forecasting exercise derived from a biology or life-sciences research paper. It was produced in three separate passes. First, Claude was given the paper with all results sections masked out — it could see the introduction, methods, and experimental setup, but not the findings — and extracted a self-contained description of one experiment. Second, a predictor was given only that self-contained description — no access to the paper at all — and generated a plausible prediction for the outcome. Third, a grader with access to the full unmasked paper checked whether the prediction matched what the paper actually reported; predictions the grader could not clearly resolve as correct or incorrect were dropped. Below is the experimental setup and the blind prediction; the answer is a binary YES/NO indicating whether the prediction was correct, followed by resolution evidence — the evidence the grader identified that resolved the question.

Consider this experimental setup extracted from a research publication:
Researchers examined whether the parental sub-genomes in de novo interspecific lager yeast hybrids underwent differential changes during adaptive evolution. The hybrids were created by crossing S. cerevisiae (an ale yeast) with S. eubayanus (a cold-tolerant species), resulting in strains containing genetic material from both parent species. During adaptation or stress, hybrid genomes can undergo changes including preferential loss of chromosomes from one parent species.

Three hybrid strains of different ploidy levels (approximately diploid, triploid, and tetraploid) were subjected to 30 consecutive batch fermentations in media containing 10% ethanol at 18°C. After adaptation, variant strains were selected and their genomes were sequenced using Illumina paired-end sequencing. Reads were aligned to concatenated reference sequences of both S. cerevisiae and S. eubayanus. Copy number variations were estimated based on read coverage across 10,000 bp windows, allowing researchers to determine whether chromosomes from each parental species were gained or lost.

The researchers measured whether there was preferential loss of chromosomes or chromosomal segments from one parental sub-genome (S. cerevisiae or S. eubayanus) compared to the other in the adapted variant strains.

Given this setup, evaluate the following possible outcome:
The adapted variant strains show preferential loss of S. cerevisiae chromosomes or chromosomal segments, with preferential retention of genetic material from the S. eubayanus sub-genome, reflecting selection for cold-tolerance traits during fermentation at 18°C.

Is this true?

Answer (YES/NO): NO